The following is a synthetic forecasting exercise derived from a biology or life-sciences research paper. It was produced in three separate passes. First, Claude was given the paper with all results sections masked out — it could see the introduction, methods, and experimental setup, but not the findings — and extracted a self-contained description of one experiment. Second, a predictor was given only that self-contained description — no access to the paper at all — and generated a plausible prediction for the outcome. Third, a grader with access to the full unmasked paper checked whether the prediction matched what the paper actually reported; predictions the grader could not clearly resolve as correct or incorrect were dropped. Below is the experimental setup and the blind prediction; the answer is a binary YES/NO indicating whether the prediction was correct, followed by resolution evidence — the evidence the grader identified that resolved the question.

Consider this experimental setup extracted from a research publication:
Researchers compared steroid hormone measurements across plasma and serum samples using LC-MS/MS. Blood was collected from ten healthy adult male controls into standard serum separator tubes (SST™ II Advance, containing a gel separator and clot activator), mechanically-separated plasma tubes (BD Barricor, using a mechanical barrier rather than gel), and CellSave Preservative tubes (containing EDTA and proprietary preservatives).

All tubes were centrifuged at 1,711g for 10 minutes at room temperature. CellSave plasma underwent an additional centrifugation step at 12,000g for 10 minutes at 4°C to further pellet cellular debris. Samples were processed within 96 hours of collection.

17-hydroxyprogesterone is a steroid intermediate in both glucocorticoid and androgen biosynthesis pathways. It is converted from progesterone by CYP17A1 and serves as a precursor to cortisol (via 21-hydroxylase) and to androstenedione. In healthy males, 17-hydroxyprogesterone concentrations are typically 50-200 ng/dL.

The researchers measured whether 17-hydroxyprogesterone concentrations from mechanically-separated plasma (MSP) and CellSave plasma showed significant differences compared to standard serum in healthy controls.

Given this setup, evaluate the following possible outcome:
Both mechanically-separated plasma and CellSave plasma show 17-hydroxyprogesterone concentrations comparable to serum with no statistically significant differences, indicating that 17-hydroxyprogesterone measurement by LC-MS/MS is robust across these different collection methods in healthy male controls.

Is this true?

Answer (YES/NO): NO